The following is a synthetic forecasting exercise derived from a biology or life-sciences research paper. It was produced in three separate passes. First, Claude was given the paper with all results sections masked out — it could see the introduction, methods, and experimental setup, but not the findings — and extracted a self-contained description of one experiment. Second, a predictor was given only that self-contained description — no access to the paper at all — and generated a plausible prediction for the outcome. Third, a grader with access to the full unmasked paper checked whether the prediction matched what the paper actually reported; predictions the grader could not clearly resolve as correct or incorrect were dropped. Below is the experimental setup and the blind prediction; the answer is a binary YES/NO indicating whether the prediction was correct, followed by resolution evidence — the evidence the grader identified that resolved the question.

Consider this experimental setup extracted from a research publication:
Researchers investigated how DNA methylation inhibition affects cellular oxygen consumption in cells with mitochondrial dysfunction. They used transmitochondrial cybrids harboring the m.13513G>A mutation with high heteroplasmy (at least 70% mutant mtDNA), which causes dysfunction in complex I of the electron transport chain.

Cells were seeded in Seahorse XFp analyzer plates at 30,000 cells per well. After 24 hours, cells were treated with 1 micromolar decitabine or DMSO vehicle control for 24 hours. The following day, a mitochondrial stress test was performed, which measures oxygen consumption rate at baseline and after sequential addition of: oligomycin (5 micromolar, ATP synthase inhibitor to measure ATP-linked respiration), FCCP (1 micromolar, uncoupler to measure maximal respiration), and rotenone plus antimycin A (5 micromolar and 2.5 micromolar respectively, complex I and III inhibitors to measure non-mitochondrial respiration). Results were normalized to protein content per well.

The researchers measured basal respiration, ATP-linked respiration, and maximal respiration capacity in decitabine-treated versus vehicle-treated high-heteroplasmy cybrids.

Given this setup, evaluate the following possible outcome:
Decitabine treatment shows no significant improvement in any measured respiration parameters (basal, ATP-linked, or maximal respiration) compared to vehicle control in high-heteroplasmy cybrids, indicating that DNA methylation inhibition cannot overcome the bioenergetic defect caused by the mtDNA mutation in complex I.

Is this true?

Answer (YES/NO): NO